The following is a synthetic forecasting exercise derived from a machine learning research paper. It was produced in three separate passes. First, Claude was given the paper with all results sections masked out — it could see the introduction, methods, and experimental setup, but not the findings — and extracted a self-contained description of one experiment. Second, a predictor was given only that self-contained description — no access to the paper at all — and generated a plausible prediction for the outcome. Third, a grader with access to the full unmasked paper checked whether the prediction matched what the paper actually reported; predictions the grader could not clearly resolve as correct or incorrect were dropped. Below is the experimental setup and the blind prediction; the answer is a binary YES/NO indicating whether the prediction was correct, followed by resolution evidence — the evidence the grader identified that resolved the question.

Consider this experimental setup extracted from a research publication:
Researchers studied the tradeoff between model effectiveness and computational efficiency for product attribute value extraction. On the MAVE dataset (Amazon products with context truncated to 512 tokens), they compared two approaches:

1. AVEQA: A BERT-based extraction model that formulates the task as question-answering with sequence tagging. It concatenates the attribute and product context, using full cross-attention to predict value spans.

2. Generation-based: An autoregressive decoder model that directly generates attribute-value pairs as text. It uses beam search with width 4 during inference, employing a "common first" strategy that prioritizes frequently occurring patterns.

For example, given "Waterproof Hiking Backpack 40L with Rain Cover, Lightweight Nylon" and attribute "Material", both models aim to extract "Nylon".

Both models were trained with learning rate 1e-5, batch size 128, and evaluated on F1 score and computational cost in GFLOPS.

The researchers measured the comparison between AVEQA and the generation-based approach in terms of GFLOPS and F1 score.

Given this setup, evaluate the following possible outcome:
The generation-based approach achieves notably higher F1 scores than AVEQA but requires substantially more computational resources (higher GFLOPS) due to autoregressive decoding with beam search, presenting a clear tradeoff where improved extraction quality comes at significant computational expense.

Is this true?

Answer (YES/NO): NO